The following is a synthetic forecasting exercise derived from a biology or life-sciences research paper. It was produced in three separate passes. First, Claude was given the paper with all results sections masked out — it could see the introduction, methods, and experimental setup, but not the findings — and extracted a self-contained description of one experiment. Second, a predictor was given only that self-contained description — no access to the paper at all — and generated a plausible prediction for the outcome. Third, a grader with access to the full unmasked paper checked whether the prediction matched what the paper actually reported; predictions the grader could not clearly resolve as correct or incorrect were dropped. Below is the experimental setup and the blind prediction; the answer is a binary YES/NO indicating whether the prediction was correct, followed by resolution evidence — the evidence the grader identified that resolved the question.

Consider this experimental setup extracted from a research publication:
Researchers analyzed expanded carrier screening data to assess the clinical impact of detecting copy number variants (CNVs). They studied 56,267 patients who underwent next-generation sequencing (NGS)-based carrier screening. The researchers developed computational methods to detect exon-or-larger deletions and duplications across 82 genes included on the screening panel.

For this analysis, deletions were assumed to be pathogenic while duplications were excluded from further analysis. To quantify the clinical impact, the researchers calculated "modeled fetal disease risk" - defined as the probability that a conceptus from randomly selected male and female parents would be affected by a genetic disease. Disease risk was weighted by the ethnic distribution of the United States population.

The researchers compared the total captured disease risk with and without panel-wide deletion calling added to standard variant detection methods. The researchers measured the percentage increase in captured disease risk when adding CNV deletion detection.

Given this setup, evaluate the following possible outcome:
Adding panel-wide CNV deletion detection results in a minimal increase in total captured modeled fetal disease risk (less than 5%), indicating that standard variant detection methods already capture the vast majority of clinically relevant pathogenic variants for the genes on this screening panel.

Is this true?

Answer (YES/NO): YES